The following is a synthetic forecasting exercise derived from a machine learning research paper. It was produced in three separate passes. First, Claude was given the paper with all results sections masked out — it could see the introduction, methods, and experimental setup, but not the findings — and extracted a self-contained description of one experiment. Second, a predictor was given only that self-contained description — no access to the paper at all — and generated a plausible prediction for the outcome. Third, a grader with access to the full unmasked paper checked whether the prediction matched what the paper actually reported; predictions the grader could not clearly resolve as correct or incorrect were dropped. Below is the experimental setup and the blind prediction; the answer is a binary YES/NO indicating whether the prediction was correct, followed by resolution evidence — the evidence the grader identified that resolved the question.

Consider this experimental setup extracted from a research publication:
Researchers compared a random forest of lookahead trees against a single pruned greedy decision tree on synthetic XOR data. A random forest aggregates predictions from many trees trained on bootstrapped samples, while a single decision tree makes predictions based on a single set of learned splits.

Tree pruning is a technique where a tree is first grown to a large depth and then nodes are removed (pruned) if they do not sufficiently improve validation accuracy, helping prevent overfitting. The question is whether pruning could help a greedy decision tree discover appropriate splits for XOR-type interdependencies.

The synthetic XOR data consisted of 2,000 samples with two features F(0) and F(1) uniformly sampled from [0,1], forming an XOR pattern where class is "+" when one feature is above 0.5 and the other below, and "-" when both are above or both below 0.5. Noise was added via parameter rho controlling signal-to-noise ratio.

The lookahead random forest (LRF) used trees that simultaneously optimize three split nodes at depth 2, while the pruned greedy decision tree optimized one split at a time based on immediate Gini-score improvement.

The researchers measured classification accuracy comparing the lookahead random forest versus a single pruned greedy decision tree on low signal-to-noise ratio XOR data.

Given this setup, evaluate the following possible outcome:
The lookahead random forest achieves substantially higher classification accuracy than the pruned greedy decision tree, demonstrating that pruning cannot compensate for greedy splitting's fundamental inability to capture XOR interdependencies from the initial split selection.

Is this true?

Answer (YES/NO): YES